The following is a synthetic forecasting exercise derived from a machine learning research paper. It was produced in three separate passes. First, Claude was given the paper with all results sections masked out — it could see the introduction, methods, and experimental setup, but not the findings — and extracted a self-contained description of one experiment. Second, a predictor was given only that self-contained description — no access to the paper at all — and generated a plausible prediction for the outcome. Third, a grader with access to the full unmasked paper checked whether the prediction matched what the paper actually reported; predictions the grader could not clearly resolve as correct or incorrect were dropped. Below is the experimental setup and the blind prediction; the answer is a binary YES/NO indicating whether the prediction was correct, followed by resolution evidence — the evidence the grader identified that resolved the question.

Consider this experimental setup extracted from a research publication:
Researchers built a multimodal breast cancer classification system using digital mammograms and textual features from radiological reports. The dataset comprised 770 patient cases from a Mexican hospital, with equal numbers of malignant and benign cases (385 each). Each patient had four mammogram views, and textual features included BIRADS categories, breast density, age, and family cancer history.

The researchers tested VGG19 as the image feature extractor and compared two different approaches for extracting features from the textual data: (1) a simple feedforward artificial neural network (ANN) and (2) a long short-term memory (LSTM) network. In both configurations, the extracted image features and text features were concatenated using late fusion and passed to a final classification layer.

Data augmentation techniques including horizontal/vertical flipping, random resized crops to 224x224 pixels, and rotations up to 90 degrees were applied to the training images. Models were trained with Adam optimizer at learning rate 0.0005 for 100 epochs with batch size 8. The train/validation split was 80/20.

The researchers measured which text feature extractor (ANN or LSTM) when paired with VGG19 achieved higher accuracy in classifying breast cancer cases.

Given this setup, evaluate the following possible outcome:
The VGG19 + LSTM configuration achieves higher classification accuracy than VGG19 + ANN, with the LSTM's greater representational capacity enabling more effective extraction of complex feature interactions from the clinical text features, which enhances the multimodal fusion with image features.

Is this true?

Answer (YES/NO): NO